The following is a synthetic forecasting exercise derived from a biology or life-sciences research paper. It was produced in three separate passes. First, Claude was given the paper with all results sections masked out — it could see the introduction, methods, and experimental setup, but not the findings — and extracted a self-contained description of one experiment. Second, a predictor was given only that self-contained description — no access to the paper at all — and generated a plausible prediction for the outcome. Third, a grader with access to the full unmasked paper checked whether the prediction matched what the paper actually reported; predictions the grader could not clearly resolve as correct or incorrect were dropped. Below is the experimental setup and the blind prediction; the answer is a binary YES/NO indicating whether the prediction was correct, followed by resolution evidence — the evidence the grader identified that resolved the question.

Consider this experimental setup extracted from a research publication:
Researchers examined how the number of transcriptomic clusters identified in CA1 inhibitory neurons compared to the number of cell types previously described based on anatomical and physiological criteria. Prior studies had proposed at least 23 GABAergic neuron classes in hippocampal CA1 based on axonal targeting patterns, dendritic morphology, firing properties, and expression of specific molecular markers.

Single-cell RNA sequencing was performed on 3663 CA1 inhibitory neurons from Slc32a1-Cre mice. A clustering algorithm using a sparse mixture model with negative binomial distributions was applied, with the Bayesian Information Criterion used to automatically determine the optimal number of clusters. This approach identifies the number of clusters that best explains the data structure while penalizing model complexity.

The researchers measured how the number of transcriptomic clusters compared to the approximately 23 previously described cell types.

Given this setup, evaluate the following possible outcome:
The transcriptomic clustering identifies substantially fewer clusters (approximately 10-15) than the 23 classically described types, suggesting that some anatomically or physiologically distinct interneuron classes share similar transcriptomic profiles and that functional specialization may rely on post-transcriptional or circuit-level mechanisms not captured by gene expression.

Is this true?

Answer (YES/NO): NO